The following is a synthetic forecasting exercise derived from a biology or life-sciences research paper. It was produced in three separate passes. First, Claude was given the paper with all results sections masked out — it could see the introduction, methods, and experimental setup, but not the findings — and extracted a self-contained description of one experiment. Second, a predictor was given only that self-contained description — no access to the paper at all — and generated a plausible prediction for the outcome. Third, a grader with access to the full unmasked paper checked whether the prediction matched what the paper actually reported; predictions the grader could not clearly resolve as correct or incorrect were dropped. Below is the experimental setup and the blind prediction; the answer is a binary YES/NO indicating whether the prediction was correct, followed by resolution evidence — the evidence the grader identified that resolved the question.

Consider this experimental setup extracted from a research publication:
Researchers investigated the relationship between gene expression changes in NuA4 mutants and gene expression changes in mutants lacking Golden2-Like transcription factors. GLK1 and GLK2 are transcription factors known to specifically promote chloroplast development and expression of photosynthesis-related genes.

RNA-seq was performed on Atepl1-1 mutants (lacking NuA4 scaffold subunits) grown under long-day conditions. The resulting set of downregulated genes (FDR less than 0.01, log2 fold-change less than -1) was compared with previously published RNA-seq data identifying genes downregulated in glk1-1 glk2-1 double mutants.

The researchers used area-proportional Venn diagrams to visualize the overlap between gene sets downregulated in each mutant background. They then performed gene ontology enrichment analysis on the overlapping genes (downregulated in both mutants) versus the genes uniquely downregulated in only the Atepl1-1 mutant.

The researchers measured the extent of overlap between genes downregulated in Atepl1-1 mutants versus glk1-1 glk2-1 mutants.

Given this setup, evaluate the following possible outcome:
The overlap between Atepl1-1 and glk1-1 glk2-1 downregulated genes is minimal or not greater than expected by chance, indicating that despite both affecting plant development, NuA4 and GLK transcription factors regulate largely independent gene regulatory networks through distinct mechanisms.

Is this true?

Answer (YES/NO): YES